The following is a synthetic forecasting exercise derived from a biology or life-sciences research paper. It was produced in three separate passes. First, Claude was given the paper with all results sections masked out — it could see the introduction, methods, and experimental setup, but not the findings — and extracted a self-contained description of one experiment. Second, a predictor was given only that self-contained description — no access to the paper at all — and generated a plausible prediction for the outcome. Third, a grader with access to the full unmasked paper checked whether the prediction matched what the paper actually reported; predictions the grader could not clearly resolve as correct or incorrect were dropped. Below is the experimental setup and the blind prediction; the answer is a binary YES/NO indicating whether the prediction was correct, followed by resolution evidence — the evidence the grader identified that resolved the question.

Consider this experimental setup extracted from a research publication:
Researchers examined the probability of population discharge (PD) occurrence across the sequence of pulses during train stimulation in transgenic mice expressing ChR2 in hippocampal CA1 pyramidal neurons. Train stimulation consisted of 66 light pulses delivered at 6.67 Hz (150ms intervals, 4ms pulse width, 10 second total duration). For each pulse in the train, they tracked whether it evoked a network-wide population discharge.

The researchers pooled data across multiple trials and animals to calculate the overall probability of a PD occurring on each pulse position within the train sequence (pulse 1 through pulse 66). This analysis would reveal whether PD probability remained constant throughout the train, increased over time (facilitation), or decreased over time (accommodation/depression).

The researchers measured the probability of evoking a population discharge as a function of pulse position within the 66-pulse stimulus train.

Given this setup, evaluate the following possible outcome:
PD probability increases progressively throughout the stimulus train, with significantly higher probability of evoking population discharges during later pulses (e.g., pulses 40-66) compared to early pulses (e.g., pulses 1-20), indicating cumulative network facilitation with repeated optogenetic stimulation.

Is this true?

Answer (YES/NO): NO